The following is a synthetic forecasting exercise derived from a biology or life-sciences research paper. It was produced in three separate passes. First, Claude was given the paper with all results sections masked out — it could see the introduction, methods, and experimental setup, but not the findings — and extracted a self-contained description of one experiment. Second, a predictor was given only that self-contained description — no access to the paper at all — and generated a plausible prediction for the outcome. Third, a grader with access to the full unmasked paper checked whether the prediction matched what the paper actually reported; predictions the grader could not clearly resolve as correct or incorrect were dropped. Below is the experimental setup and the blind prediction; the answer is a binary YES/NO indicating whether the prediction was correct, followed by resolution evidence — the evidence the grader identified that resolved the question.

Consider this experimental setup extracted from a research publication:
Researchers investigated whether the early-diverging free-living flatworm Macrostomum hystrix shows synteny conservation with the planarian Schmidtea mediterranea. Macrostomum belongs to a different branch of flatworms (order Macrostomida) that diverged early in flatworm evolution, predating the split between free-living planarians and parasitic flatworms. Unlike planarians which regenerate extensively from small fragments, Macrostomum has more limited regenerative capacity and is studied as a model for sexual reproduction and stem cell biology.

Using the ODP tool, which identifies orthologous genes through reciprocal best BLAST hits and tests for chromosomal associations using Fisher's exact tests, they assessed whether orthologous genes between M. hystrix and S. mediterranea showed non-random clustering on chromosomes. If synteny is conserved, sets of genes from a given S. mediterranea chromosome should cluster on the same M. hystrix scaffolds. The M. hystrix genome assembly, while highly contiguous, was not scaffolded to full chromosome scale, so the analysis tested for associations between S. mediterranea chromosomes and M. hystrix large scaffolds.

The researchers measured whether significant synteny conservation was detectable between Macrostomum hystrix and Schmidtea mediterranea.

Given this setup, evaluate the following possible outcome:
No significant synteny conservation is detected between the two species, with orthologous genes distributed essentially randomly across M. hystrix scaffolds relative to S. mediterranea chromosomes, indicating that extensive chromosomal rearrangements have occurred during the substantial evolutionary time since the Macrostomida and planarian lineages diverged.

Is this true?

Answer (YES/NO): YES